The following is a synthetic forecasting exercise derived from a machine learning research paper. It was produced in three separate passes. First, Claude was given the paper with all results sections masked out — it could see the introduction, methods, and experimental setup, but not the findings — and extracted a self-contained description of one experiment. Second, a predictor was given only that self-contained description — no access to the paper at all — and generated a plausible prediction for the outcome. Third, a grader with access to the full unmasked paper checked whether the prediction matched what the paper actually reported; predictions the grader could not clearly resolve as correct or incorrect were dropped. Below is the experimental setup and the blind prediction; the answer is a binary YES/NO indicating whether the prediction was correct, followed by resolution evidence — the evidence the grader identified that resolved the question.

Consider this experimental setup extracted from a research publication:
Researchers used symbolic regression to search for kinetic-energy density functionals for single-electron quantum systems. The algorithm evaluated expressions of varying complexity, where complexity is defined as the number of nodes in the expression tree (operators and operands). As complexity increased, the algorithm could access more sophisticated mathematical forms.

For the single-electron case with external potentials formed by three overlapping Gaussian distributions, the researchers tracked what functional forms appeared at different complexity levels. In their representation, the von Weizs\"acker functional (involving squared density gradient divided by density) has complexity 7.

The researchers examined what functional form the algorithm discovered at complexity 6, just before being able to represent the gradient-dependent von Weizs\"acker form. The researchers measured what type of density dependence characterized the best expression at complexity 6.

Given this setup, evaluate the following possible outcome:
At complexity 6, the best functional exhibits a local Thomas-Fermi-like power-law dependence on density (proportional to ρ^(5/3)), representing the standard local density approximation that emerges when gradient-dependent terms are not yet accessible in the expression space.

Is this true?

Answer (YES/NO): NO